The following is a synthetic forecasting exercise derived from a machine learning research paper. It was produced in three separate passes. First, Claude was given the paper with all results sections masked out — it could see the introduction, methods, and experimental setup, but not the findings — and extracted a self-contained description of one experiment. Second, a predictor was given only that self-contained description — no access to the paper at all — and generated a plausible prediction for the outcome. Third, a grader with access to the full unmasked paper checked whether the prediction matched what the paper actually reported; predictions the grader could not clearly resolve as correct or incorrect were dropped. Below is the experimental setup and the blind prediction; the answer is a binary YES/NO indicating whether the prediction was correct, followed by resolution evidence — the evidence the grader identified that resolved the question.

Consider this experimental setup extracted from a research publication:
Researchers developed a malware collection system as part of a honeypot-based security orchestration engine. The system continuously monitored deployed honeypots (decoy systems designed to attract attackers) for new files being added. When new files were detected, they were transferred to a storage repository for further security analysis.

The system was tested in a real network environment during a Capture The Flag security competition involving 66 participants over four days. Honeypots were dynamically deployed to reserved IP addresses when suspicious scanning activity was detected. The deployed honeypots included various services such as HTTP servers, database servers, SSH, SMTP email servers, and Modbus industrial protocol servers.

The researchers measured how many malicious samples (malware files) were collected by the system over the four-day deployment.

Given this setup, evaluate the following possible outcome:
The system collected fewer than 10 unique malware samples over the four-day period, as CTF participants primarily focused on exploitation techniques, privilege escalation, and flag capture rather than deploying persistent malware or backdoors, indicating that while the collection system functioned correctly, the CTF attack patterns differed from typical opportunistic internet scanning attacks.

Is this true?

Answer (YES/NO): YES